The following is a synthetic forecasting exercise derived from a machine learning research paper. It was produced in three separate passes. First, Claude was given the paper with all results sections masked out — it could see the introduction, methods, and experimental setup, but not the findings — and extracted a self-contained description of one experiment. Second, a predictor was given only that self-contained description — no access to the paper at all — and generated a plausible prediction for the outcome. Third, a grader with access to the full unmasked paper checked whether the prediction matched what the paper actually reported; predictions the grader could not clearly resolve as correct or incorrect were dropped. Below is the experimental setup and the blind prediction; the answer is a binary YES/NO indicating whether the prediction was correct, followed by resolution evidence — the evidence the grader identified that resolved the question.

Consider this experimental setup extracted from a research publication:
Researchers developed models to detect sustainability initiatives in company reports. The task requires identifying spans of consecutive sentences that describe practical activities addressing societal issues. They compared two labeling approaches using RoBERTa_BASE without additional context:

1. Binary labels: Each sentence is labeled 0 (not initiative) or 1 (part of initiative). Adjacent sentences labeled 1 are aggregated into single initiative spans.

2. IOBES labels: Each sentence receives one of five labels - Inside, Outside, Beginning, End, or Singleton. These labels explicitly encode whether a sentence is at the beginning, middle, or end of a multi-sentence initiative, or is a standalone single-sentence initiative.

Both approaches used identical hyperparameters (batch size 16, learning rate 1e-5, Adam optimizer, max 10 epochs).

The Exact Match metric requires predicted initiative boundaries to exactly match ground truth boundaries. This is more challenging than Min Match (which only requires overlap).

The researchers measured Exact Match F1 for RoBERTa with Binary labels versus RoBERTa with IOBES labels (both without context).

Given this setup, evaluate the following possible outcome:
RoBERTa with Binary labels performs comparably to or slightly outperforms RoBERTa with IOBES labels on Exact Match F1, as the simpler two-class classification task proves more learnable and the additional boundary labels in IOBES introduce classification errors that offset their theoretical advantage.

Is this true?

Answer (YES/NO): NO